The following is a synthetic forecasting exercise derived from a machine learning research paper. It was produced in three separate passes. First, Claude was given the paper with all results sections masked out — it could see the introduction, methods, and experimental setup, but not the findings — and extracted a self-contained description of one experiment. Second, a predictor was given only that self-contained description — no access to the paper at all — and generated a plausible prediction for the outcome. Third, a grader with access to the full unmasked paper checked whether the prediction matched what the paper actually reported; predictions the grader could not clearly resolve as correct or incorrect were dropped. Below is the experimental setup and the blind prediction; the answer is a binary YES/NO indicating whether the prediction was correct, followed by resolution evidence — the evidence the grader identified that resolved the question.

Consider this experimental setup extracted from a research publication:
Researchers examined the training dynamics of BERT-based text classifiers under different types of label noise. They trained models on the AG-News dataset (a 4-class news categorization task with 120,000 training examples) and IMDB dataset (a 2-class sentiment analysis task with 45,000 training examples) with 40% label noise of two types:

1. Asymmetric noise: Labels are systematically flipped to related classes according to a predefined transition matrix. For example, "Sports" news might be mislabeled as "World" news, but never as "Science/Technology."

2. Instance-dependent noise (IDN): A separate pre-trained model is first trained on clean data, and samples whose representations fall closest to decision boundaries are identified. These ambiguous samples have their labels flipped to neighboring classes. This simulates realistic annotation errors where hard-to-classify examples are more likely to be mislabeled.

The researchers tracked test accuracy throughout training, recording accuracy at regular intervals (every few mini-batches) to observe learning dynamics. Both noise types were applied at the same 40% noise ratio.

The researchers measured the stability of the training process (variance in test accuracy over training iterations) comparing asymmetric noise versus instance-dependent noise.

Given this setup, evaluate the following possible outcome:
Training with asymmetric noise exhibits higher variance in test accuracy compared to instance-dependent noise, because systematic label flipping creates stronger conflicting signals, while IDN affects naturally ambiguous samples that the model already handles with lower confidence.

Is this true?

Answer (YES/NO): YES